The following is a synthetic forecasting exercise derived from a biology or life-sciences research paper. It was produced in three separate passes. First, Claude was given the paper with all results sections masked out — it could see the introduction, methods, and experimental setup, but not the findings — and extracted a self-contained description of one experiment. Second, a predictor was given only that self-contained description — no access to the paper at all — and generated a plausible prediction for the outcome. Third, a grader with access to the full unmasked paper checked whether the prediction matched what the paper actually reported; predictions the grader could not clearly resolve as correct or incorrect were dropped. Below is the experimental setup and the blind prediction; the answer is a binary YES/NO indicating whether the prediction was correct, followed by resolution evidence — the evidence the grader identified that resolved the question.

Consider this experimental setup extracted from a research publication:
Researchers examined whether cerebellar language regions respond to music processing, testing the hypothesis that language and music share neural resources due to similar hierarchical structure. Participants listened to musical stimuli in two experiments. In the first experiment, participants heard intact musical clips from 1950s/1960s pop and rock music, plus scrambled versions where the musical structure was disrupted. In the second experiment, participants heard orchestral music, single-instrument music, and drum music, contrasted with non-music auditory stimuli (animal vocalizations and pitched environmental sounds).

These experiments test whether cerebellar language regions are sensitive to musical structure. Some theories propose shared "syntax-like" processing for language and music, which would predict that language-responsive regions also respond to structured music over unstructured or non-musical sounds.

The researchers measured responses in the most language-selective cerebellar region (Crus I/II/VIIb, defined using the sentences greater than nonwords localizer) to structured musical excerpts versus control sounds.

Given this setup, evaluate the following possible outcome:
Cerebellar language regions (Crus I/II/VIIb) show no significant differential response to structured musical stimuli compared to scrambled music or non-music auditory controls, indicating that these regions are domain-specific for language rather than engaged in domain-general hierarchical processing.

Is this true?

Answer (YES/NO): YES